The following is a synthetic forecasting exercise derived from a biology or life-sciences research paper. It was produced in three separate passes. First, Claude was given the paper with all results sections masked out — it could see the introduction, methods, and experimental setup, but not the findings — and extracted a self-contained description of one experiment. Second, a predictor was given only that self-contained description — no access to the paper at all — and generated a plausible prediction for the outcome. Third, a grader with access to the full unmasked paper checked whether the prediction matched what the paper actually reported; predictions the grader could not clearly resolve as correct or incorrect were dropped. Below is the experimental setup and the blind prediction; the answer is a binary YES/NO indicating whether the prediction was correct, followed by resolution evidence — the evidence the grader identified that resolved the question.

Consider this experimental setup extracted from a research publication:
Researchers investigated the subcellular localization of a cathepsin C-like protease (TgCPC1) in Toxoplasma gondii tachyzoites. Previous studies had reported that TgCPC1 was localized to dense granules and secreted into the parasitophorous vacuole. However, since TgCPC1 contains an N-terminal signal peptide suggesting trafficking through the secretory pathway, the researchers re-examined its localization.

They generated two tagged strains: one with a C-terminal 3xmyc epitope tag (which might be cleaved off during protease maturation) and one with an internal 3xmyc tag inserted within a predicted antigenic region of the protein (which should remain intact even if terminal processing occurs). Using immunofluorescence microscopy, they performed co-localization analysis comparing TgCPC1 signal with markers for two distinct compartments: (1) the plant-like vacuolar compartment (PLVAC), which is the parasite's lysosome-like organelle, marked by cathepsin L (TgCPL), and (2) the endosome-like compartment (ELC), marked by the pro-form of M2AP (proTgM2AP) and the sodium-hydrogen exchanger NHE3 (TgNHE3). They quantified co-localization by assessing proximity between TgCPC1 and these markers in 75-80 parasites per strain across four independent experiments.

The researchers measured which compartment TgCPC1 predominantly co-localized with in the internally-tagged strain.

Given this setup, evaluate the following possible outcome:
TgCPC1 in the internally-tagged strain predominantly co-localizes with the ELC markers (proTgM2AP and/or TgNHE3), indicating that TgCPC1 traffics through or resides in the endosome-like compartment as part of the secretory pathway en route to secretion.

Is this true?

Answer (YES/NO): YES